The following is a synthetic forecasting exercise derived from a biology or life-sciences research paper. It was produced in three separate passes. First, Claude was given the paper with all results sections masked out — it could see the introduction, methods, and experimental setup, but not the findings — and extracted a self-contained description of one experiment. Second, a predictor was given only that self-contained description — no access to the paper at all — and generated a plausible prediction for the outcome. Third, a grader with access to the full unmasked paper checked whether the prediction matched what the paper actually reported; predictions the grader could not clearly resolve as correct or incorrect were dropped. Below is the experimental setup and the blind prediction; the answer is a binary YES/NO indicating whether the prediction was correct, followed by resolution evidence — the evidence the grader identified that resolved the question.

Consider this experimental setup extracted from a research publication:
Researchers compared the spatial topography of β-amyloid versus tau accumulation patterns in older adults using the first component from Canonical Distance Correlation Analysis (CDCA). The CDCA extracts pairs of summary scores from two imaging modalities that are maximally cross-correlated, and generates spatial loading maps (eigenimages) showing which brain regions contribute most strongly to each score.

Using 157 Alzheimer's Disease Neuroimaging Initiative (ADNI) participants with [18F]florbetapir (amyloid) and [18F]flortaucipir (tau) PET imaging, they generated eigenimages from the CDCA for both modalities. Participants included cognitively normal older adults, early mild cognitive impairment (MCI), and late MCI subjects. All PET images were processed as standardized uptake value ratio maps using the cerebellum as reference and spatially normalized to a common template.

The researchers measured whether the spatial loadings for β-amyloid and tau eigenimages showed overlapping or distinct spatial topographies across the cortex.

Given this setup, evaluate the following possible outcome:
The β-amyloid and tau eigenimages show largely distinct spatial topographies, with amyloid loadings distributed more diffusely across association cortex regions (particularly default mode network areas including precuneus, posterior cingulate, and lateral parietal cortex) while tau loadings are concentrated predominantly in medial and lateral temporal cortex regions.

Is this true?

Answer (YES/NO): YES